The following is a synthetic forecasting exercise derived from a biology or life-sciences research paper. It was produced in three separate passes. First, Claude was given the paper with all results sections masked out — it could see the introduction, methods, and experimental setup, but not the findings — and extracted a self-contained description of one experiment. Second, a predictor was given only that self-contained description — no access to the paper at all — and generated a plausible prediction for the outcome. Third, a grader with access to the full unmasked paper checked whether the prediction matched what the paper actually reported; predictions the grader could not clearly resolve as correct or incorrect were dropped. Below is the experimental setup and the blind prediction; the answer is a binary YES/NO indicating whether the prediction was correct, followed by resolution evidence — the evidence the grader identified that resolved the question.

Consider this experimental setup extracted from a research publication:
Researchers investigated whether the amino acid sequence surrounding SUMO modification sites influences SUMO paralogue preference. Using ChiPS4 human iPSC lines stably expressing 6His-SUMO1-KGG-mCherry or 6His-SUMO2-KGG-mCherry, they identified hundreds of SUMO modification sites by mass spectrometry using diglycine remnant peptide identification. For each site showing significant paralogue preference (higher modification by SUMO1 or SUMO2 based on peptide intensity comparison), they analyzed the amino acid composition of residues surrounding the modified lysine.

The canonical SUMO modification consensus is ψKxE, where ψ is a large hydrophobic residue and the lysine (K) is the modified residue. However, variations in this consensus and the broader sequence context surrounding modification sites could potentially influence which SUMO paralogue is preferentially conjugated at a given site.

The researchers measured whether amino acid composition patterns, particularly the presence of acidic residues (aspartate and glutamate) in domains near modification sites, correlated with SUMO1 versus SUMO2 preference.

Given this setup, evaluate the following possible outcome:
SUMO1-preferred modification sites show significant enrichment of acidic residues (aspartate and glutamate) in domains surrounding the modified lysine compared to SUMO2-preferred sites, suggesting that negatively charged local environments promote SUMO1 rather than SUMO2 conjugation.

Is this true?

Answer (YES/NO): NO